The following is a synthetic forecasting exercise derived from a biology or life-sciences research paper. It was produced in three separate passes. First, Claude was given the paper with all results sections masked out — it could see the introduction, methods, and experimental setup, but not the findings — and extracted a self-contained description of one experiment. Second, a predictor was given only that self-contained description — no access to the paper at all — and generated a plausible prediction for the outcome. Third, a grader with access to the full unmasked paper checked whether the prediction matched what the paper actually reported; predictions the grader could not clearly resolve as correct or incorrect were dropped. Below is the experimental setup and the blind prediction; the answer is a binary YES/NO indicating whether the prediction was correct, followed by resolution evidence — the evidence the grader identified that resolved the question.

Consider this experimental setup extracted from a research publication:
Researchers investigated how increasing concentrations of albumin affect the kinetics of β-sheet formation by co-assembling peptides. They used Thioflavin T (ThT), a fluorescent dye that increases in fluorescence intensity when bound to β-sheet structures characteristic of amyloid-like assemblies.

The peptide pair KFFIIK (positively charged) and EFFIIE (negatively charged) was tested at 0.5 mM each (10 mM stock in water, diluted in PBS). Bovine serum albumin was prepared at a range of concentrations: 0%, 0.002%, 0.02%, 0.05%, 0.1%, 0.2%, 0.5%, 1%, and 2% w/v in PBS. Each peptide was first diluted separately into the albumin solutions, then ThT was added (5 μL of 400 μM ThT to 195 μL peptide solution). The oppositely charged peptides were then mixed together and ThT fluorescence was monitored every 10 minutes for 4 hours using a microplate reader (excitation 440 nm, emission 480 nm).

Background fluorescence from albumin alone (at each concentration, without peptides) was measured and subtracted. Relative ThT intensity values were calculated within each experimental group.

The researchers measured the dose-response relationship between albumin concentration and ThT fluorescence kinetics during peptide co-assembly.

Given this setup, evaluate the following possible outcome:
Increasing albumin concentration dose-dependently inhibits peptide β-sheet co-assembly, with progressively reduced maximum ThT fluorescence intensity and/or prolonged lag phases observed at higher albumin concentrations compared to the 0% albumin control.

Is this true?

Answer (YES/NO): YES